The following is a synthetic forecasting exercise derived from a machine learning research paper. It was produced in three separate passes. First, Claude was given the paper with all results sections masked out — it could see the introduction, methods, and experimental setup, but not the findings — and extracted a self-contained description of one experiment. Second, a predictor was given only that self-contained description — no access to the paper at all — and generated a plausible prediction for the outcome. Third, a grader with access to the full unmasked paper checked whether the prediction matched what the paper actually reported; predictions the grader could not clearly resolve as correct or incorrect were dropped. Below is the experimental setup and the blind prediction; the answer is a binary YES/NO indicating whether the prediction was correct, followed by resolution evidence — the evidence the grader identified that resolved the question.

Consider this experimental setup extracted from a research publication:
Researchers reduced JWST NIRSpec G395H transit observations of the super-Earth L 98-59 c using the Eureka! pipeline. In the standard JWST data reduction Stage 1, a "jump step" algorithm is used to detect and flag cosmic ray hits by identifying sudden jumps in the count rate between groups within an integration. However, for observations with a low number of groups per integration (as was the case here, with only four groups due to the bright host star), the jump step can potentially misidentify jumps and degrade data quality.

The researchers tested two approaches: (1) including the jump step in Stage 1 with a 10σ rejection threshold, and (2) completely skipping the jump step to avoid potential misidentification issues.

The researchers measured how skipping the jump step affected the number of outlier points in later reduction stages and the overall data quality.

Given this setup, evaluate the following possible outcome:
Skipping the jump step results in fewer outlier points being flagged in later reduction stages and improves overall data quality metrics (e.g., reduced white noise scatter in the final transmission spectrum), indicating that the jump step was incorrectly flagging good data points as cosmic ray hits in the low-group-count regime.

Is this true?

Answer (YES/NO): NO